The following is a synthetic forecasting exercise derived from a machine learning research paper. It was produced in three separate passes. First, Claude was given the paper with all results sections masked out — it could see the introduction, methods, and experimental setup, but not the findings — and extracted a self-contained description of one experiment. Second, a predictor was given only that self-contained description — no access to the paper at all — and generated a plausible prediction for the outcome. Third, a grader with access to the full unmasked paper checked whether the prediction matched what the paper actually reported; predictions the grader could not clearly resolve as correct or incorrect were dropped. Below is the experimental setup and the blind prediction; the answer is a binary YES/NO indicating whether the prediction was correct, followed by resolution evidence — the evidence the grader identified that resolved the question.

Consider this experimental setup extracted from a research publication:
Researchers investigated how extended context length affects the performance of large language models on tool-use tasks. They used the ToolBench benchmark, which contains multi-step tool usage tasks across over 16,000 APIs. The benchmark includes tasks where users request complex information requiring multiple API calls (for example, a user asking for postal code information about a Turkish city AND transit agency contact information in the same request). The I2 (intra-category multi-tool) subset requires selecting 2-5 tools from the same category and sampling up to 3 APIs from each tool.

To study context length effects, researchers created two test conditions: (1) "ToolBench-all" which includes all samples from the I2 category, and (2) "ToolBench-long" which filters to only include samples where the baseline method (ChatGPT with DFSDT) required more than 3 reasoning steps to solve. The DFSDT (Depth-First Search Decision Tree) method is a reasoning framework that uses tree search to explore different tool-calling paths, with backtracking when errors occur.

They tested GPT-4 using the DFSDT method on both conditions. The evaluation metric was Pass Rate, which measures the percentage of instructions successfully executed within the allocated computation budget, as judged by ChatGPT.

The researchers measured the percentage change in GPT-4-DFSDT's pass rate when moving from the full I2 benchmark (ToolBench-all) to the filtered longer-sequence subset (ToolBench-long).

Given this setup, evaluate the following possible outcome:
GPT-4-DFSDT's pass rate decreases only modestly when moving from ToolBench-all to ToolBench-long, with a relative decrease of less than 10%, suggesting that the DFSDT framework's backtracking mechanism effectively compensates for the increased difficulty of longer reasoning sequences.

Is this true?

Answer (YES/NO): YES